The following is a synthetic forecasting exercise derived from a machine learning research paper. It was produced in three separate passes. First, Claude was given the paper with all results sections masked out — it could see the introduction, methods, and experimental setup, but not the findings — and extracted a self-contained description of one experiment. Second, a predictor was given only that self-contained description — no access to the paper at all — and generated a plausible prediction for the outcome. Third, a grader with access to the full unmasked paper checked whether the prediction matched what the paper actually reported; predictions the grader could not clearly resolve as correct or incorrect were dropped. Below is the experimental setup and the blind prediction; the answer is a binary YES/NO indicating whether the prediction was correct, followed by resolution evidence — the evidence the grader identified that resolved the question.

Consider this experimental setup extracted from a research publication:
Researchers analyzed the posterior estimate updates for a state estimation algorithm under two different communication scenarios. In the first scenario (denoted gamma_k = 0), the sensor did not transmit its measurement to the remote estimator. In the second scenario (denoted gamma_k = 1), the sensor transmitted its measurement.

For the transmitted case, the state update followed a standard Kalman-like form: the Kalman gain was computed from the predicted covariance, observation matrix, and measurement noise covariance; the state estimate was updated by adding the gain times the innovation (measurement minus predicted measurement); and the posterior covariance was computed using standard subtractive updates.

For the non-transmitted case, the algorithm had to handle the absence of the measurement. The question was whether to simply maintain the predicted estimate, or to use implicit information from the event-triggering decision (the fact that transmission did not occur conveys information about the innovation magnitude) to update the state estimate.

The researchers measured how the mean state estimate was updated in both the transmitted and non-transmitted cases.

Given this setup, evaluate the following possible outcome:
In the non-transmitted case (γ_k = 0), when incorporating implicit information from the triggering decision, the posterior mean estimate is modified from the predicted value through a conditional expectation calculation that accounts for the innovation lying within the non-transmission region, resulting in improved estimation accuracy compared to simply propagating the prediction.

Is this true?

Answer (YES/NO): NO